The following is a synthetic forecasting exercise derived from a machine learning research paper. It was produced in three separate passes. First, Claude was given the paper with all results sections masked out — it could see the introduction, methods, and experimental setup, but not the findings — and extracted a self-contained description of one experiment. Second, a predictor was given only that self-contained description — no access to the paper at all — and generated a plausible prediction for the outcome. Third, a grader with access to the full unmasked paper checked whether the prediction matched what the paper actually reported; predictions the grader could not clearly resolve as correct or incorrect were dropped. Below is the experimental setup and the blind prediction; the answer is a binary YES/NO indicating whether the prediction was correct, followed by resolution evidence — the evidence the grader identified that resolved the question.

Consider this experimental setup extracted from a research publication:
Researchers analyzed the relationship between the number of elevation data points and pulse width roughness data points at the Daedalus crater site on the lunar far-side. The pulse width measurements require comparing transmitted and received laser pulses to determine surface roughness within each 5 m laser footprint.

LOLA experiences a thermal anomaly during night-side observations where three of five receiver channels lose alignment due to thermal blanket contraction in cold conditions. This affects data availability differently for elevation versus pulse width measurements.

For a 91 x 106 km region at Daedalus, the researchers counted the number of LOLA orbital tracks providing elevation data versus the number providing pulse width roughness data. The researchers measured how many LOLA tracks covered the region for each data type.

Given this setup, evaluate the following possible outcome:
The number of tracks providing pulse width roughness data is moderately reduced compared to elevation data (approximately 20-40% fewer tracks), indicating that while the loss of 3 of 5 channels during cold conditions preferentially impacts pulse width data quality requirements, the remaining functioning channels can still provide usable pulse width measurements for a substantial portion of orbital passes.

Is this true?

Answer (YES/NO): NO